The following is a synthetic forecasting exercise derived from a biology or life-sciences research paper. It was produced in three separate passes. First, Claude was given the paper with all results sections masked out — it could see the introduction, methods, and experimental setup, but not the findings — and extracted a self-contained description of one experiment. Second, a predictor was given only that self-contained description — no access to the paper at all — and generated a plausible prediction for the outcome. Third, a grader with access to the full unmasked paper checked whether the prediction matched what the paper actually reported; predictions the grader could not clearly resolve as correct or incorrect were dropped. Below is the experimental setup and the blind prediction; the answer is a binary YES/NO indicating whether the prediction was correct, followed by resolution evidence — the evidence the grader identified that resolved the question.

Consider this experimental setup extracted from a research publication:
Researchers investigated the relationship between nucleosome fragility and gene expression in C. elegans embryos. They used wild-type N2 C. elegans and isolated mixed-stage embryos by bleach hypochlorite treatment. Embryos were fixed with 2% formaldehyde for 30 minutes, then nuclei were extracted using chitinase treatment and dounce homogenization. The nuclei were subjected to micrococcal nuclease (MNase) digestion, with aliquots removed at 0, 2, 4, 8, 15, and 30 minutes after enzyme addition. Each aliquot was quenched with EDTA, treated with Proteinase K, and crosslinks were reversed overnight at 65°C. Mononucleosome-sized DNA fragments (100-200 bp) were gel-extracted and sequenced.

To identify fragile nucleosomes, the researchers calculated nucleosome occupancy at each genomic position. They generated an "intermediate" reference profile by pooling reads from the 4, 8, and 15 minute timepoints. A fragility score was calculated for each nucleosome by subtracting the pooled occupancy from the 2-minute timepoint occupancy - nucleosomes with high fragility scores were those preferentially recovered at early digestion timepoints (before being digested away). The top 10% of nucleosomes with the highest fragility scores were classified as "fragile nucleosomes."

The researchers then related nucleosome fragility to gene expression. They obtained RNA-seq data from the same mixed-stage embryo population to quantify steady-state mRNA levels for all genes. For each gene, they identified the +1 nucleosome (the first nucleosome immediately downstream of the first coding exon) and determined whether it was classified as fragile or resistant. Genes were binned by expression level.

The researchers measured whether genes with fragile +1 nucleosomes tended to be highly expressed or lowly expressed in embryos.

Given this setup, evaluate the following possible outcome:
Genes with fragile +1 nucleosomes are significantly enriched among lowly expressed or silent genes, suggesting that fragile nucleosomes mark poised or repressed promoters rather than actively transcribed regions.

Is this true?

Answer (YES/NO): YES